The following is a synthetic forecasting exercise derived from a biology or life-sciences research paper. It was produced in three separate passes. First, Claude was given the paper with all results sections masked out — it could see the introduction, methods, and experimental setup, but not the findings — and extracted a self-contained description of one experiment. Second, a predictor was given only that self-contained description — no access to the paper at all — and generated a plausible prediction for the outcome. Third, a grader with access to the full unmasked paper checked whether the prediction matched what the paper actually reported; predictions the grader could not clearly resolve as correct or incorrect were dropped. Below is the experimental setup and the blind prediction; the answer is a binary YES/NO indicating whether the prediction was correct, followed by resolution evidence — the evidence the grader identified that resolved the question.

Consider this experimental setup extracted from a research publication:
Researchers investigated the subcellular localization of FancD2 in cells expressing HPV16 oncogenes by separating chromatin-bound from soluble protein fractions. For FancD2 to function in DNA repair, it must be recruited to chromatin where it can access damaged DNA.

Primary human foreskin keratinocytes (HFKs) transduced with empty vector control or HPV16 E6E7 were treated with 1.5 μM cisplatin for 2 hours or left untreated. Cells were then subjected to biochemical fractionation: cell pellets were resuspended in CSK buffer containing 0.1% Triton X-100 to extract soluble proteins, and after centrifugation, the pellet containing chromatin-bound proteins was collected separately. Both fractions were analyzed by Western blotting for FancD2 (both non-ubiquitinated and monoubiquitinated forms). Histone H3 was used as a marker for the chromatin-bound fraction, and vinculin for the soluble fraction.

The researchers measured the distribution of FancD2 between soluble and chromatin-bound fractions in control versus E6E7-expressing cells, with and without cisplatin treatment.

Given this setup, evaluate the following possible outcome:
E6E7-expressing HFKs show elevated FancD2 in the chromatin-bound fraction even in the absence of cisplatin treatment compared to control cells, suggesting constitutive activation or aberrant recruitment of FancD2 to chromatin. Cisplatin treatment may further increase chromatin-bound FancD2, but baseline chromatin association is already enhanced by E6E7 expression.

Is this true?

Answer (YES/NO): YES